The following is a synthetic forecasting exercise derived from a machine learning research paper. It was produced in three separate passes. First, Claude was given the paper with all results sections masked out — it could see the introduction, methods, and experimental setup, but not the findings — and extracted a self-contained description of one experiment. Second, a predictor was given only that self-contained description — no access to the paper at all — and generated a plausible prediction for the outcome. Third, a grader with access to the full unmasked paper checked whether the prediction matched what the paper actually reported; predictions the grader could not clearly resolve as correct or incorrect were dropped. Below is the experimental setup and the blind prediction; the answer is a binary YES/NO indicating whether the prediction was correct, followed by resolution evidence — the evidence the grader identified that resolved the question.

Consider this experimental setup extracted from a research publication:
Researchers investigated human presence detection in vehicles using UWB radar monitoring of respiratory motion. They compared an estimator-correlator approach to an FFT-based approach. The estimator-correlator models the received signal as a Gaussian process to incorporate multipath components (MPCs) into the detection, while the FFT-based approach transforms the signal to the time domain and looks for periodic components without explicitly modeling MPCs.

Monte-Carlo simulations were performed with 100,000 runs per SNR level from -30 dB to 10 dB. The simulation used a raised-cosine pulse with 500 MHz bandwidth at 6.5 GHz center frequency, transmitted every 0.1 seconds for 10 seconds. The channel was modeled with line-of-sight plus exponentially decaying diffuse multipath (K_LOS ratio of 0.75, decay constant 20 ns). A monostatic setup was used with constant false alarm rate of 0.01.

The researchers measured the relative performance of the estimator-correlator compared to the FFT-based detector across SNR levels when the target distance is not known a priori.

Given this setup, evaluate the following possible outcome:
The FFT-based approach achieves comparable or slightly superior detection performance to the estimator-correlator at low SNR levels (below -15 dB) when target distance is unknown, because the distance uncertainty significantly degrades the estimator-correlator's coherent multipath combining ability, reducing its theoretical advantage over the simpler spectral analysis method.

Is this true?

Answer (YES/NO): NO